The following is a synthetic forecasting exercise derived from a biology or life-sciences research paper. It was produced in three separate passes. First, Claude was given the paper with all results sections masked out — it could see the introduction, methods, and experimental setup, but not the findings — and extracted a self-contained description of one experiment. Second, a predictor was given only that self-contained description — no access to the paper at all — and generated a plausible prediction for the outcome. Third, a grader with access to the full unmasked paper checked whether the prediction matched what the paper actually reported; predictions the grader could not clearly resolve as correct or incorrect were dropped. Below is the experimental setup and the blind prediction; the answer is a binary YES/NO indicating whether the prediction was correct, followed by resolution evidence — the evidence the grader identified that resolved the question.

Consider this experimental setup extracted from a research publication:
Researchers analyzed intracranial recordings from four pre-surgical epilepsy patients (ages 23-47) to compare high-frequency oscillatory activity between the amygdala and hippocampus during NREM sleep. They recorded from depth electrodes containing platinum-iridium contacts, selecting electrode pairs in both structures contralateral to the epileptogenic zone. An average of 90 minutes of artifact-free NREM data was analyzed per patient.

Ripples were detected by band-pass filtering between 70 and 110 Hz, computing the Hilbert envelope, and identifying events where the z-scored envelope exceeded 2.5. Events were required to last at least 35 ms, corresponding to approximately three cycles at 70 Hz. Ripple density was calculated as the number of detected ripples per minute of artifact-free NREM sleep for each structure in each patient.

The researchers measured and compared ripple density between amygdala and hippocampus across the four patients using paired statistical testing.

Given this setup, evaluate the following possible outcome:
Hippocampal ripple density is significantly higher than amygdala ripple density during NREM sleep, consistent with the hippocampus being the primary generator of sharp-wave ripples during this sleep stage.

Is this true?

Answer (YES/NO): YES